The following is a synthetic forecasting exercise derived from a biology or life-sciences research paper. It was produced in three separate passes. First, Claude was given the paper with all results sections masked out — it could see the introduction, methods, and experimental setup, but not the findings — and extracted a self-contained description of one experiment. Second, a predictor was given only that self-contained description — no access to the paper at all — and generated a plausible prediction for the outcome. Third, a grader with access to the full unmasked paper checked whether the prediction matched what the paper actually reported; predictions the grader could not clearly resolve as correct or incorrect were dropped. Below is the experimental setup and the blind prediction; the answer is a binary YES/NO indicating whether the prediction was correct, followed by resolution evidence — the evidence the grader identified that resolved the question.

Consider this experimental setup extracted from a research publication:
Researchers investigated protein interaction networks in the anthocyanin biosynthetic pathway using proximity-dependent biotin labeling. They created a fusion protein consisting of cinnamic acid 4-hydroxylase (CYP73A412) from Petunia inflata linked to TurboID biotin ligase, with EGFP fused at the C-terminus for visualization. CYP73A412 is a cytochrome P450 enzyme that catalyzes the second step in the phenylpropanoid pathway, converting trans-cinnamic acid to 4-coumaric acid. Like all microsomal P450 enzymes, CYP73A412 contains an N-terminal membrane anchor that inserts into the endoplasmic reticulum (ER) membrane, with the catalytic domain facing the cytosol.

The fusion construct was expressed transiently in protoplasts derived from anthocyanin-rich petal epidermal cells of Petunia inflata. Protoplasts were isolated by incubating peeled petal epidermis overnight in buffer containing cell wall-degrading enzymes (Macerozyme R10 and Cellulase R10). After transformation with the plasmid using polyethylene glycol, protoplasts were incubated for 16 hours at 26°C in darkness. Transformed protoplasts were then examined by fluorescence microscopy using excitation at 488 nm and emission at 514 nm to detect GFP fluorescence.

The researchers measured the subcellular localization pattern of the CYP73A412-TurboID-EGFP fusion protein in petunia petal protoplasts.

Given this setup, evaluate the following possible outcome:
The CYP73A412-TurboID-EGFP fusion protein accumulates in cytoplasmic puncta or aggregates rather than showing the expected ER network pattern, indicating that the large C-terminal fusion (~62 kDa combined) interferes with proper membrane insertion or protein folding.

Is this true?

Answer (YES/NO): NO